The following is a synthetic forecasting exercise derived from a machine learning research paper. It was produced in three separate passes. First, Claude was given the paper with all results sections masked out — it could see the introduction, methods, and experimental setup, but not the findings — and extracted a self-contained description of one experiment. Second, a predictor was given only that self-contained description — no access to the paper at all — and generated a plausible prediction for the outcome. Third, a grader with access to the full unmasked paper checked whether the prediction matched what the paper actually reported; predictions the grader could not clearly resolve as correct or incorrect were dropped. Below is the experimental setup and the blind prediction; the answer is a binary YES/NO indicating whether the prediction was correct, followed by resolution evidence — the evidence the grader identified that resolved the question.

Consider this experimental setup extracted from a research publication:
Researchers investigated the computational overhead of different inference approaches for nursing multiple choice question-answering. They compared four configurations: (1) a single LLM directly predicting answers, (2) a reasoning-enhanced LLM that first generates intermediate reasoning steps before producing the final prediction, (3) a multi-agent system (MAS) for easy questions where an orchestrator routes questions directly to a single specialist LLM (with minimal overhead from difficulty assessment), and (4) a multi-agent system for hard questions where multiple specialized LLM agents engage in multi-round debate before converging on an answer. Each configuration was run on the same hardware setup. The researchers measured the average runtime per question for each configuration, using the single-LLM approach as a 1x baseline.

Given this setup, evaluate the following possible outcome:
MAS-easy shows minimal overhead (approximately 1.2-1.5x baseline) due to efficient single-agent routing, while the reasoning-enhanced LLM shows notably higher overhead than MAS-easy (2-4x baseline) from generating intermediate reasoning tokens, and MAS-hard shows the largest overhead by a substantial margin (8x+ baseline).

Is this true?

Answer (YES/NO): NO